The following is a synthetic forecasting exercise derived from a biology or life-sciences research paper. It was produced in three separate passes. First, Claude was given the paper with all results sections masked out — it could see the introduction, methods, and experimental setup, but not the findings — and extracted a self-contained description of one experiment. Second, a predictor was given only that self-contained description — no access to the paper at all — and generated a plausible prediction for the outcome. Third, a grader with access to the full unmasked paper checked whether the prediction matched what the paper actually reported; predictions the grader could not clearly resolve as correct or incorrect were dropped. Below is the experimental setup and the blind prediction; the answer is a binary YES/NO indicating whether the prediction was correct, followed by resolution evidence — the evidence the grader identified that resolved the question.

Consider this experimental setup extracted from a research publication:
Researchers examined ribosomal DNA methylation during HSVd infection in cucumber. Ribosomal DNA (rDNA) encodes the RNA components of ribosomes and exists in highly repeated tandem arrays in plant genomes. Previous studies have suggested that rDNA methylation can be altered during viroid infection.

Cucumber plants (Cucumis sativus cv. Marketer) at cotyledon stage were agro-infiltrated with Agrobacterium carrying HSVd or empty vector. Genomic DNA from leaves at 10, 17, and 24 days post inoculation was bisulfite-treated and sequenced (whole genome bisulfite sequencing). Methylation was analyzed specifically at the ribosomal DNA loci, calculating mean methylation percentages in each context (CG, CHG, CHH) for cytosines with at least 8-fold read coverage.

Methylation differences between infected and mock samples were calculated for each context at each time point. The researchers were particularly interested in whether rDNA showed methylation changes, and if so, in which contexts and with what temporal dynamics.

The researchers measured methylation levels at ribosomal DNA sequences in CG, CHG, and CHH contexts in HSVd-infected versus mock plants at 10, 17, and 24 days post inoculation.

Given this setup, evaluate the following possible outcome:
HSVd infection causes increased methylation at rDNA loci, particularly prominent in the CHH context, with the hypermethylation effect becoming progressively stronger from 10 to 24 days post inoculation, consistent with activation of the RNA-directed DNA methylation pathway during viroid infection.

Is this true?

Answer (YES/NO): NO